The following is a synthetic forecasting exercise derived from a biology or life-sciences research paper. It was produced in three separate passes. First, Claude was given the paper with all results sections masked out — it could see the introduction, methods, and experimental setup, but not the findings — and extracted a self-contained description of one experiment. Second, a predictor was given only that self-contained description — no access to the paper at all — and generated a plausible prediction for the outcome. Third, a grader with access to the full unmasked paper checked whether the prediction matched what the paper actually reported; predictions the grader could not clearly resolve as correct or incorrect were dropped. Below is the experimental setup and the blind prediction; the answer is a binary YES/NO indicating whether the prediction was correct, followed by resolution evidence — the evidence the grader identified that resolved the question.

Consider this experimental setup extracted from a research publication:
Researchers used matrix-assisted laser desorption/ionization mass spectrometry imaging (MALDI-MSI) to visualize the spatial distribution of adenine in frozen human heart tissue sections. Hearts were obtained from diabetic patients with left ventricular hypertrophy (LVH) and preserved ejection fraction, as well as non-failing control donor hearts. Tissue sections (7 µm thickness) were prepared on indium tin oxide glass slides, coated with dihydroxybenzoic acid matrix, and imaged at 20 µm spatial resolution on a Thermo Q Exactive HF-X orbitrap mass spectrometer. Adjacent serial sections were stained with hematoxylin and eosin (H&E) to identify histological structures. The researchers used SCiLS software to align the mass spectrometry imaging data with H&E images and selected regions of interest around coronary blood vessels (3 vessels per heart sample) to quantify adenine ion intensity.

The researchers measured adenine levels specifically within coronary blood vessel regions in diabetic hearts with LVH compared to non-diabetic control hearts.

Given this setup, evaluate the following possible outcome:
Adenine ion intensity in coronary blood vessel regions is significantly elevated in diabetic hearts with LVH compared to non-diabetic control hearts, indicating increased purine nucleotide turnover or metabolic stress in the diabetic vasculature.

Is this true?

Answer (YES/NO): YES